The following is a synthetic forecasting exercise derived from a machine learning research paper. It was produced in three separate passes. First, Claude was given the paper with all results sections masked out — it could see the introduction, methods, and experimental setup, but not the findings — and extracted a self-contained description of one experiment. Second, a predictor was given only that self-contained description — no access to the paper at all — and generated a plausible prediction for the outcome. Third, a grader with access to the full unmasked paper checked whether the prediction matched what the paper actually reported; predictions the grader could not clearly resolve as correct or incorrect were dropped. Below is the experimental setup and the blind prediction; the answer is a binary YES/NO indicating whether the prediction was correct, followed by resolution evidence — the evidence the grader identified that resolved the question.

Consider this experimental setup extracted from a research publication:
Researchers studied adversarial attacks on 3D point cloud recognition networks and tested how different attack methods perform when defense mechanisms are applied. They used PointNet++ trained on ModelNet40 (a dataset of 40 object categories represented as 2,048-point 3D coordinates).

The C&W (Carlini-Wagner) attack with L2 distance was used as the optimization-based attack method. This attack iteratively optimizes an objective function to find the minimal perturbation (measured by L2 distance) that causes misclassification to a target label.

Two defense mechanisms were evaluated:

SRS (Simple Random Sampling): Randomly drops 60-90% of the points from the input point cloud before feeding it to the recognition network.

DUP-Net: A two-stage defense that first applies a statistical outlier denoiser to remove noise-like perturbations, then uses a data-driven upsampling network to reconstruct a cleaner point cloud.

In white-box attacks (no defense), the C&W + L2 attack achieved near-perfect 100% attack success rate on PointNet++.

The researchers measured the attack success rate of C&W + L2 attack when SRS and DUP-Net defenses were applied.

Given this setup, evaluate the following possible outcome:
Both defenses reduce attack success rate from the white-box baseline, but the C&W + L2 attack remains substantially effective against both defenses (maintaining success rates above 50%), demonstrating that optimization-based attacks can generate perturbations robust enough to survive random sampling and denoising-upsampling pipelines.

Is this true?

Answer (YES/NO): NO